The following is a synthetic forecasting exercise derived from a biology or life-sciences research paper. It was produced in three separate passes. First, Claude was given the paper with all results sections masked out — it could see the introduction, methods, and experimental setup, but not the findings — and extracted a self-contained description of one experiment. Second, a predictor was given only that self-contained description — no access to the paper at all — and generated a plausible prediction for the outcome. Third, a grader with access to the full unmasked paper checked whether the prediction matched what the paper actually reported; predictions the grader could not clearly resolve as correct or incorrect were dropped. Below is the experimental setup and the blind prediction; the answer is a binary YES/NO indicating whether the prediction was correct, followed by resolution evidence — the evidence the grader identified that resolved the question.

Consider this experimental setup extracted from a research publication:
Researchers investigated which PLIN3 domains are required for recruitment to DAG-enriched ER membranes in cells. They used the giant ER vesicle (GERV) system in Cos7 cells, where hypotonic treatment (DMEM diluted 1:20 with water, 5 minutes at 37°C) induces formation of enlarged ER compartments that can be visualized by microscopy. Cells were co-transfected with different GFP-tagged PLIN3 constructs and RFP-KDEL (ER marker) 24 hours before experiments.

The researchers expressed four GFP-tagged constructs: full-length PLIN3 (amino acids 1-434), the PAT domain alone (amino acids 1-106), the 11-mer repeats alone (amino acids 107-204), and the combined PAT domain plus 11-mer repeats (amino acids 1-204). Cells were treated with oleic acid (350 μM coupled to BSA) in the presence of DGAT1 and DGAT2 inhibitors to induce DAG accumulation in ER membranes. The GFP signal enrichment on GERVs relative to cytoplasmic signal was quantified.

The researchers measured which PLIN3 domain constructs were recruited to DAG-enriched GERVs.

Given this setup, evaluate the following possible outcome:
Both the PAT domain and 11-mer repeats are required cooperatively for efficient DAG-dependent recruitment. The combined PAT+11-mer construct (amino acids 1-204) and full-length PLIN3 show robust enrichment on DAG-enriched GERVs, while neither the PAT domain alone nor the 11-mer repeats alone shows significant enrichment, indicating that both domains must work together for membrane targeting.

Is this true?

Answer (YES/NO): YES